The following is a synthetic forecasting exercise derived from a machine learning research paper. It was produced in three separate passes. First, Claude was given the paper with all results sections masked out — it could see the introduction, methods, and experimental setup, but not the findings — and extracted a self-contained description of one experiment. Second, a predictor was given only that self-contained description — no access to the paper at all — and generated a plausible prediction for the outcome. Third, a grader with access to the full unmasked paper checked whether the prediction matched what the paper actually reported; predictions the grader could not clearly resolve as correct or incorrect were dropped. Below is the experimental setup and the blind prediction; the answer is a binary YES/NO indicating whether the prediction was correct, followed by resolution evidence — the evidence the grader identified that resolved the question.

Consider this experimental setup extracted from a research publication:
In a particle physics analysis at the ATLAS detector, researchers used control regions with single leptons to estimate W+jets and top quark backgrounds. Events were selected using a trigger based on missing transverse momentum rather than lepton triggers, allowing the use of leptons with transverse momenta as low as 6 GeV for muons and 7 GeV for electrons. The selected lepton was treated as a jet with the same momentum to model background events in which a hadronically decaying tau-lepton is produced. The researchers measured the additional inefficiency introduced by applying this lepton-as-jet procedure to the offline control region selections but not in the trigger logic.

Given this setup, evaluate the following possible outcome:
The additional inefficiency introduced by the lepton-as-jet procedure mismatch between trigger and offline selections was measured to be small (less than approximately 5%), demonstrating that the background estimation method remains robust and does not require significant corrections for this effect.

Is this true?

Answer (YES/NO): YES